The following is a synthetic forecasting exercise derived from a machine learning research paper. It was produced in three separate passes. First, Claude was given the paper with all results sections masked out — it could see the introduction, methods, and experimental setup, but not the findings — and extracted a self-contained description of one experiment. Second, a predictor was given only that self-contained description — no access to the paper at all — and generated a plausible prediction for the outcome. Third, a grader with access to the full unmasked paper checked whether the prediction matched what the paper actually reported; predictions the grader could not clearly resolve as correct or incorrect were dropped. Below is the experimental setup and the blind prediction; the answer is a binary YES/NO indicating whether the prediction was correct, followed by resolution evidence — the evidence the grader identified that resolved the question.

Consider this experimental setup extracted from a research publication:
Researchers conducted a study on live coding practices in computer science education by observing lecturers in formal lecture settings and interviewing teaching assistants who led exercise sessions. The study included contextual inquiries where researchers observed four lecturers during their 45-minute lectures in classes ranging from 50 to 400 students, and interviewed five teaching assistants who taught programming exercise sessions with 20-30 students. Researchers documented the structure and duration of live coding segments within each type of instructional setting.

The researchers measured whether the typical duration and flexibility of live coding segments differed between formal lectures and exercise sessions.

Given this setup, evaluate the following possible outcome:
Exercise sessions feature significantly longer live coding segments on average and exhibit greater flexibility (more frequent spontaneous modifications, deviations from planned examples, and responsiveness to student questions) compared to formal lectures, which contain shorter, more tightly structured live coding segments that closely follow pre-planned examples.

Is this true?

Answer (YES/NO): NO